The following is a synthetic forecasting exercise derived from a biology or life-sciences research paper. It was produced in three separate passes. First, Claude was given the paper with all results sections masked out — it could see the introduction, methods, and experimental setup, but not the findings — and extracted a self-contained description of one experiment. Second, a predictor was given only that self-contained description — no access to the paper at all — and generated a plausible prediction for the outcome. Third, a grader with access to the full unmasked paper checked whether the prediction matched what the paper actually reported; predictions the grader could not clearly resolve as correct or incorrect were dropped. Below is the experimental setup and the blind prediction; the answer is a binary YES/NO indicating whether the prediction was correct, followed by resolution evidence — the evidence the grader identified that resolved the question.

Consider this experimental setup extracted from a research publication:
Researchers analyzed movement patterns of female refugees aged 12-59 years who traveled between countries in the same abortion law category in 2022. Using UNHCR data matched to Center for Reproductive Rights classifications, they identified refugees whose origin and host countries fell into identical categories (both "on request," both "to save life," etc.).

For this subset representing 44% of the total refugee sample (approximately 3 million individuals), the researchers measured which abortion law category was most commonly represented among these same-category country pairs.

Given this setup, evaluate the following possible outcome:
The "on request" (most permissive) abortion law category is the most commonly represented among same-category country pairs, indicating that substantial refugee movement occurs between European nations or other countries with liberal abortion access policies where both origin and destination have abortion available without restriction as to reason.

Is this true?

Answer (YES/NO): YES